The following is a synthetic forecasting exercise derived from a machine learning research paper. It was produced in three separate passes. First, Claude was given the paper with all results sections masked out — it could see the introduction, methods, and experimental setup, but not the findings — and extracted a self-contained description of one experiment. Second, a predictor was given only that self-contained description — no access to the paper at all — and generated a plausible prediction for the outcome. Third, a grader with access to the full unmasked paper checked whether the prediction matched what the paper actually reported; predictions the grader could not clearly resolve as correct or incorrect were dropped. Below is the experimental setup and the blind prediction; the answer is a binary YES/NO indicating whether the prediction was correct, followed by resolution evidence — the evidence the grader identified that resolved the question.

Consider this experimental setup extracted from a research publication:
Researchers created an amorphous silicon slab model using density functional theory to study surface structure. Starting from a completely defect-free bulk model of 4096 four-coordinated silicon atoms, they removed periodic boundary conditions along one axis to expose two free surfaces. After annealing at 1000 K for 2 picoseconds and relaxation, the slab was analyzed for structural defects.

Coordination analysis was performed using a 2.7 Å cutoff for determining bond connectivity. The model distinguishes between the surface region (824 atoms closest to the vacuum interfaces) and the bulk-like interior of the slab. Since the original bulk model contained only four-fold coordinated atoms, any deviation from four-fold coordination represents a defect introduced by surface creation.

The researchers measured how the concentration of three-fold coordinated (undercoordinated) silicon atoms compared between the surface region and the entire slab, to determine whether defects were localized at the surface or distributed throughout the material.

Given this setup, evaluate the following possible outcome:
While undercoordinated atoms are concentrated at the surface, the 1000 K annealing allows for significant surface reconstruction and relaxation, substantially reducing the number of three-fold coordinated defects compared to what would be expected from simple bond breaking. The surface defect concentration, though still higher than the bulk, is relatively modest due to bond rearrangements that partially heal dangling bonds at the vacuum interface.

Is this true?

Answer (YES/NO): NO